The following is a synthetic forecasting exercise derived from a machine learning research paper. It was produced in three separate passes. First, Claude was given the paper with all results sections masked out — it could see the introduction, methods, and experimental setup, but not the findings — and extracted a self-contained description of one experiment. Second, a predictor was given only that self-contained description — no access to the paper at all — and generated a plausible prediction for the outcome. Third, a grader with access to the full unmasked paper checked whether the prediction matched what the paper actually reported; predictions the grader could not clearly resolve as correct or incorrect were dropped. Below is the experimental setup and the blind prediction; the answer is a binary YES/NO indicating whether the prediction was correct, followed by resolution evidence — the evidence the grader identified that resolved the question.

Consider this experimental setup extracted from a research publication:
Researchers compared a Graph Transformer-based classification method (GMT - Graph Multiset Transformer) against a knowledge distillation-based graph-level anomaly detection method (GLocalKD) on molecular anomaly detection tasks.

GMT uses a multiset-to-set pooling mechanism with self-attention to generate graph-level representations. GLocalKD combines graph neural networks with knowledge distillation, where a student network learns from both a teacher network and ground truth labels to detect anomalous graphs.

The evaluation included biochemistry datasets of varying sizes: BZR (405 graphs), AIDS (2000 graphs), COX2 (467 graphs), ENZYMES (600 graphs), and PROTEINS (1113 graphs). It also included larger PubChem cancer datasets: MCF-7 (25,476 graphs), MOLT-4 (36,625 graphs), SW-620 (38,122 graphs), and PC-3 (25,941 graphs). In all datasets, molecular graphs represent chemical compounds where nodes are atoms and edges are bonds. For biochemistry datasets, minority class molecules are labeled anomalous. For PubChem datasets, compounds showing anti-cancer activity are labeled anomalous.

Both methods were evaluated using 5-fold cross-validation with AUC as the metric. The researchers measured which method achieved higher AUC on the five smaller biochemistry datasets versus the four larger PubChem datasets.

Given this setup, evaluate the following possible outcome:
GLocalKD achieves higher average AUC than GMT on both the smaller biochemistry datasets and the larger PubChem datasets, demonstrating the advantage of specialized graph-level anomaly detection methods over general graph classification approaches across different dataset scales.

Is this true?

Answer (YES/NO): NO